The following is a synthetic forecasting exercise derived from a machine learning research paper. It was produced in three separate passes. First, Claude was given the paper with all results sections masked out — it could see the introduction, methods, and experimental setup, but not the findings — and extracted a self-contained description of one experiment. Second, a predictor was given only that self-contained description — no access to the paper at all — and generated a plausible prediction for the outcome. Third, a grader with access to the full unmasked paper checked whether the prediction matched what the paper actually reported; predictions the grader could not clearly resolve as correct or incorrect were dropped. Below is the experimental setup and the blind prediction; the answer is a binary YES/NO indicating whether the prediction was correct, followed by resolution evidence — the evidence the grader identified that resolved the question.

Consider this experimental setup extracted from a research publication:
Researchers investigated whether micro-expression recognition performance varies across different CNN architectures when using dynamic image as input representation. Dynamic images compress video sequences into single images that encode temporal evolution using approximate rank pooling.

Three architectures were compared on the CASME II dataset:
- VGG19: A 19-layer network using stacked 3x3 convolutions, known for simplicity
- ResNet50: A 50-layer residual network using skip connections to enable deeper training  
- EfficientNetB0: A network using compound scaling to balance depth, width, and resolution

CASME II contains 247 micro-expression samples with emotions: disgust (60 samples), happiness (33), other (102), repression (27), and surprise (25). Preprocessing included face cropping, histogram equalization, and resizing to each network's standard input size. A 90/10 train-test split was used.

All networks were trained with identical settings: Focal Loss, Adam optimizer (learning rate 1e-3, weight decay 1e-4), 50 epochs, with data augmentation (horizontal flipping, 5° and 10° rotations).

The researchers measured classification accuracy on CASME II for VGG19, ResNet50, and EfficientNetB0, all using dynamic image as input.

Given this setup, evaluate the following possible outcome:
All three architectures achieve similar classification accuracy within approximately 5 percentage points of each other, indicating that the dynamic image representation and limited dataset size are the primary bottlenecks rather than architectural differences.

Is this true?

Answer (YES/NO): YES